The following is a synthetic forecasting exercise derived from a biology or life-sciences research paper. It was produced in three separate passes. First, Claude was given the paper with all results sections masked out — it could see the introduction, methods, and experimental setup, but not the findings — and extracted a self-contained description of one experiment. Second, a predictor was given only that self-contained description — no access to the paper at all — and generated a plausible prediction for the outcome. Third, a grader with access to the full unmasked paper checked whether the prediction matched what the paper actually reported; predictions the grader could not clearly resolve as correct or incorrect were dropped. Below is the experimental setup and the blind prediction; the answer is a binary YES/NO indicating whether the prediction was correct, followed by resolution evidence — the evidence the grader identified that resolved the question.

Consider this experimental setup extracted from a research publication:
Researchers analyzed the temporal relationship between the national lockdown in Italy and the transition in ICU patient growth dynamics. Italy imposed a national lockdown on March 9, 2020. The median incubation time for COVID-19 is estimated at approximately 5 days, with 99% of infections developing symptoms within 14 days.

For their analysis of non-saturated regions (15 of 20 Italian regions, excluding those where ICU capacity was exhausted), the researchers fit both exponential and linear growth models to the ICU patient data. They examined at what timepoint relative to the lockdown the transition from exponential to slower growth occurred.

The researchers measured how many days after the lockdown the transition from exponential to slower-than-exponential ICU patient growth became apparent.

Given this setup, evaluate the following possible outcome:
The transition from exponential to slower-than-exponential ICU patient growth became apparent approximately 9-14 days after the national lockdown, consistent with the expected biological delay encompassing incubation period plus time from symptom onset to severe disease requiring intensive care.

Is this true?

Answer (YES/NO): NO